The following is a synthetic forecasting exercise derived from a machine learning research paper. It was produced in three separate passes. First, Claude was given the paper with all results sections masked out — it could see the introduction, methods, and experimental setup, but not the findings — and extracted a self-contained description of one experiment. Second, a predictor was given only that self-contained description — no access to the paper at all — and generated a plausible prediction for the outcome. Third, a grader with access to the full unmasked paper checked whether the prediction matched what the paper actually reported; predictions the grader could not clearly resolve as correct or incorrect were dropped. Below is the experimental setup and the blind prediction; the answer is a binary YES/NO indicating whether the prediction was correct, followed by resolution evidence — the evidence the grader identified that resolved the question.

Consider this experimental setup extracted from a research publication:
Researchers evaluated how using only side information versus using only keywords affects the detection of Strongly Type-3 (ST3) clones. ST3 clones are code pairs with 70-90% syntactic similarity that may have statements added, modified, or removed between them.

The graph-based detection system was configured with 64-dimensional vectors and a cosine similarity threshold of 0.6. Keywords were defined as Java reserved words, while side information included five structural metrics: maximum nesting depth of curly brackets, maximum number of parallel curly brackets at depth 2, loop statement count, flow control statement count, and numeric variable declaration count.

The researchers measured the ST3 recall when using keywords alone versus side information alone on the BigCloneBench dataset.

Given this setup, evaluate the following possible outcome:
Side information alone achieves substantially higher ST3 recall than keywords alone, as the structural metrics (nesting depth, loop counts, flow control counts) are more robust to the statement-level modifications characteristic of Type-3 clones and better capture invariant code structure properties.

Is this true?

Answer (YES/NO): YES